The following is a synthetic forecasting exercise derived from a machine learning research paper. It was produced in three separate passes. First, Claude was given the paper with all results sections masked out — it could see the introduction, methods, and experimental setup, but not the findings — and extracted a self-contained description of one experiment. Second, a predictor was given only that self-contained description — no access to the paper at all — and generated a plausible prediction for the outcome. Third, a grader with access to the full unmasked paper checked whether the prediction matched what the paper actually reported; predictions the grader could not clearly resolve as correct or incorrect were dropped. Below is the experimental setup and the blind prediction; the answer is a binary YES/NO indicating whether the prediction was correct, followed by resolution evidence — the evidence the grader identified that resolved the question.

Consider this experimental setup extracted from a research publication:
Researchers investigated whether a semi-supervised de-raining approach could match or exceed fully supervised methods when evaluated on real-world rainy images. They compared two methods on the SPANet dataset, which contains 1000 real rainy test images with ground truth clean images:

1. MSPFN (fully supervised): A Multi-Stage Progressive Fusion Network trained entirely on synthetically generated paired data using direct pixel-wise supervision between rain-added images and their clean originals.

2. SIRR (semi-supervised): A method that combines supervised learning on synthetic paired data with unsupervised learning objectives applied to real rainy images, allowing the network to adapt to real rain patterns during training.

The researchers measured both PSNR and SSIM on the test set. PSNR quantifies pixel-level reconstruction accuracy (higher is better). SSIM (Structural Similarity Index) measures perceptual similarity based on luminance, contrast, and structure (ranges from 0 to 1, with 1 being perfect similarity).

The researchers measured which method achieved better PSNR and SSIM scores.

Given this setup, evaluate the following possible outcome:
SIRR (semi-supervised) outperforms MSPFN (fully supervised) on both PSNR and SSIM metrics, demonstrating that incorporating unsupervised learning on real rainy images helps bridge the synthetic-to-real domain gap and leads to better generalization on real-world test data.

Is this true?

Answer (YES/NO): NO